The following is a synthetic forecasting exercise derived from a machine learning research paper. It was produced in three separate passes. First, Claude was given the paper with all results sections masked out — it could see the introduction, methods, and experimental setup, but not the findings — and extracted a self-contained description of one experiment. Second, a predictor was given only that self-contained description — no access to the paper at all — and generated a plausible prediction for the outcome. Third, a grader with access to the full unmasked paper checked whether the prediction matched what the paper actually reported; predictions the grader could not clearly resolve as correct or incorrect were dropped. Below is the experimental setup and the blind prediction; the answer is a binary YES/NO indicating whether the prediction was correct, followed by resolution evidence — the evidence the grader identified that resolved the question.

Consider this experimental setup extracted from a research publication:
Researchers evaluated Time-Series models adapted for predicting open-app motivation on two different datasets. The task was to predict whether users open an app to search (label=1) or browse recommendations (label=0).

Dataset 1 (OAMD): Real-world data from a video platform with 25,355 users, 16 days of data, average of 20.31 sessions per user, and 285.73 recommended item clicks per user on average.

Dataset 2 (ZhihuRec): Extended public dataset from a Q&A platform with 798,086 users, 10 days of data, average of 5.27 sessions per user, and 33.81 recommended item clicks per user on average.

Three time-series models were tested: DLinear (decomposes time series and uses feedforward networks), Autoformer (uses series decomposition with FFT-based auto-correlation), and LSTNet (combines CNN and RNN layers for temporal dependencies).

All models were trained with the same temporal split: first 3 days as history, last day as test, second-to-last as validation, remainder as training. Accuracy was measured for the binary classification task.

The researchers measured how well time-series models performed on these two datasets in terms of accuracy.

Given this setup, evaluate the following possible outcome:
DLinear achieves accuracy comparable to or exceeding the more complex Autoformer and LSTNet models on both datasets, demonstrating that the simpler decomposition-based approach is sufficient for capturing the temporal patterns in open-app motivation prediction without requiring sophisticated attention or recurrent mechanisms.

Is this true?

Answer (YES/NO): NO